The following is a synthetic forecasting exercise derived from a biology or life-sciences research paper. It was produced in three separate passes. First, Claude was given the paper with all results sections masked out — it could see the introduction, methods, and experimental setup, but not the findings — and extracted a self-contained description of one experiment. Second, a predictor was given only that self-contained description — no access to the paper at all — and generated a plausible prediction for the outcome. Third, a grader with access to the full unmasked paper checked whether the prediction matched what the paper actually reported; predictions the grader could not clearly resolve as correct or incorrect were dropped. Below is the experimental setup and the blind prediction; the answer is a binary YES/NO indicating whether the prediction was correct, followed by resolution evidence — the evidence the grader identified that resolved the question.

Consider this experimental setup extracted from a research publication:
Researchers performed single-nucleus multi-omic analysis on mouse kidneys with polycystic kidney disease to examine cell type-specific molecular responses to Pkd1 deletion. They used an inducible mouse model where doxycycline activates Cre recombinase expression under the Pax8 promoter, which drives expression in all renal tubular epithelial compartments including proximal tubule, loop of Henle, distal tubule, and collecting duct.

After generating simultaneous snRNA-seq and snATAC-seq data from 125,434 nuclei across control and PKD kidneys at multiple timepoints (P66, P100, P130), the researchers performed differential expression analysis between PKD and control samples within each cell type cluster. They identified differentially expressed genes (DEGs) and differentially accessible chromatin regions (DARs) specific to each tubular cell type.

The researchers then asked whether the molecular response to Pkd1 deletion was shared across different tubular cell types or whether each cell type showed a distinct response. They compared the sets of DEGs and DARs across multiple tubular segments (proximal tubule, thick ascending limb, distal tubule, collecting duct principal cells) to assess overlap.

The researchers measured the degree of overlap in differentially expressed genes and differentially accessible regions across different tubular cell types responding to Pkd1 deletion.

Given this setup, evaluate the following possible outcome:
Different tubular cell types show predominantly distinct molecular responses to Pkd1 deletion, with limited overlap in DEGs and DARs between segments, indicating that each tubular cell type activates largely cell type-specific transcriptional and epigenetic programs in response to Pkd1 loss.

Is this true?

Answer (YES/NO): YES